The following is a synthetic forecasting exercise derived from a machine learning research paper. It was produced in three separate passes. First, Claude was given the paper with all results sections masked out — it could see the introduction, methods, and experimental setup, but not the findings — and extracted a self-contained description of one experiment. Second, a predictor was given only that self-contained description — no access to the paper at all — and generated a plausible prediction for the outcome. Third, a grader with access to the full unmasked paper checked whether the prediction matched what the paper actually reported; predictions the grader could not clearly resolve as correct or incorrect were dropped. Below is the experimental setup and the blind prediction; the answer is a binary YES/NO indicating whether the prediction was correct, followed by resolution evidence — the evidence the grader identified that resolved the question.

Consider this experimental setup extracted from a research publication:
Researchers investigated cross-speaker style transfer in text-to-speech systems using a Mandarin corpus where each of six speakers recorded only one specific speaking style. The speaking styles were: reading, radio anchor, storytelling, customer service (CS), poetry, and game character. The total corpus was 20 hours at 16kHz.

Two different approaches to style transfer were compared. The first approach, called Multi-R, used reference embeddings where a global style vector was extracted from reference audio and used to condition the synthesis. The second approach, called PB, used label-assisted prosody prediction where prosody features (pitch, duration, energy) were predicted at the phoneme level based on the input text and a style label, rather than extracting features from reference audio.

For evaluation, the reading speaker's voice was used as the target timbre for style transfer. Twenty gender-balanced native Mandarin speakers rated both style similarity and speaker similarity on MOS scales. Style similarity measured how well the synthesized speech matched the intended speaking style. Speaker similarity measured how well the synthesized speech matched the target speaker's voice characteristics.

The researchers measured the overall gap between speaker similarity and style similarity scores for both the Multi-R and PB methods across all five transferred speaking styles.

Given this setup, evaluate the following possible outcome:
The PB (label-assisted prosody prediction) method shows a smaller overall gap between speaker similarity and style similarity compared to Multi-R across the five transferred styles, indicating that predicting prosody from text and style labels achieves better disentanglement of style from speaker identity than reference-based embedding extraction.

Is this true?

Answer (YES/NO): YES